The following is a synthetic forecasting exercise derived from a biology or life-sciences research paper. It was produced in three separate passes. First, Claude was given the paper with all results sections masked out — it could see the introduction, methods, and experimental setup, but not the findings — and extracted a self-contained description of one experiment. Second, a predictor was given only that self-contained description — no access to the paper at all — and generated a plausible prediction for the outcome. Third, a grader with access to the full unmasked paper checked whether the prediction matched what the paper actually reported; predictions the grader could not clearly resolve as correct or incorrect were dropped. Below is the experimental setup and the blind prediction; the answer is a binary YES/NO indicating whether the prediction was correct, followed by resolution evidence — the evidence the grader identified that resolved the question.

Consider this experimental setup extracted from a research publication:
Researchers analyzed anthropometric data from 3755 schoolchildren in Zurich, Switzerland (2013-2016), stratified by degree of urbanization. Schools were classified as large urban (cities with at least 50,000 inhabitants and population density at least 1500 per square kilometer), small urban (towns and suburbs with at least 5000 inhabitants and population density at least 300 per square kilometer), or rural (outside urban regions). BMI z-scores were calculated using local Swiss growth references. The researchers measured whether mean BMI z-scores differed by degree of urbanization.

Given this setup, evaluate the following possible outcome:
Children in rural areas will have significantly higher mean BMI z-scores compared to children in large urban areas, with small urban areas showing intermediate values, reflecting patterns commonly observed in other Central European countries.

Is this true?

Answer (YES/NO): NO